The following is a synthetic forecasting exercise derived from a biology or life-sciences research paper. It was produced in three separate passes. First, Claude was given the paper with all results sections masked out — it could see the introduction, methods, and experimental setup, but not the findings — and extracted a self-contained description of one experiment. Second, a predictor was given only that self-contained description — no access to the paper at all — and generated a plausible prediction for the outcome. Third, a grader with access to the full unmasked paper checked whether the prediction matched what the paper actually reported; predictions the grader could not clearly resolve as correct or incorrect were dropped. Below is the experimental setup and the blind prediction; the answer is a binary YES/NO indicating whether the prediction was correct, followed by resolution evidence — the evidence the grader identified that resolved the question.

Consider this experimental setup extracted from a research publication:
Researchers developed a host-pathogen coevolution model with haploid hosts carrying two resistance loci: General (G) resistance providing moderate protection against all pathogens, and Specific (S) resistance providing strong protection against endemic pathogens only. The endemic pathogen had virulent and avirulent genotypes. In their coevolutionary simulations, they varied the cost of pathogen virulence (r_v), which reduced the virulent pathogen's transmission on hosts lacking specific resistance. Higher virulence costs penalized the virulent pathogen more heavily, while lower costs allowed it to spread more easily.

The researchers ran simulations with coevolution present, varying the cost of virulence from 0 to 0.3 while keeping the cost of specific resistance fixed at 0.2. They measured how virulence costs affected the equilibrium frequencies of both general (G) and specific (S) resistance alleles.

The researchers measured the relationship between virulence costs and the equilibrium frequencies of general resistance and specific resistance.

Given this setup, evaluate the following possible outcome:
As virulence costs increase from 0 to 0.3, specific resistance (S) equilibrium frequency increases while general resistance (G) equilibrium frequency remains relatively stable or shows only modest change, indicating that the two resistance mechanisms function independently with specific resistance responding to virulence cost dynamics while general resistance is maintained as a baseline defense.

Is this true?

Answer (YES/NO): NO